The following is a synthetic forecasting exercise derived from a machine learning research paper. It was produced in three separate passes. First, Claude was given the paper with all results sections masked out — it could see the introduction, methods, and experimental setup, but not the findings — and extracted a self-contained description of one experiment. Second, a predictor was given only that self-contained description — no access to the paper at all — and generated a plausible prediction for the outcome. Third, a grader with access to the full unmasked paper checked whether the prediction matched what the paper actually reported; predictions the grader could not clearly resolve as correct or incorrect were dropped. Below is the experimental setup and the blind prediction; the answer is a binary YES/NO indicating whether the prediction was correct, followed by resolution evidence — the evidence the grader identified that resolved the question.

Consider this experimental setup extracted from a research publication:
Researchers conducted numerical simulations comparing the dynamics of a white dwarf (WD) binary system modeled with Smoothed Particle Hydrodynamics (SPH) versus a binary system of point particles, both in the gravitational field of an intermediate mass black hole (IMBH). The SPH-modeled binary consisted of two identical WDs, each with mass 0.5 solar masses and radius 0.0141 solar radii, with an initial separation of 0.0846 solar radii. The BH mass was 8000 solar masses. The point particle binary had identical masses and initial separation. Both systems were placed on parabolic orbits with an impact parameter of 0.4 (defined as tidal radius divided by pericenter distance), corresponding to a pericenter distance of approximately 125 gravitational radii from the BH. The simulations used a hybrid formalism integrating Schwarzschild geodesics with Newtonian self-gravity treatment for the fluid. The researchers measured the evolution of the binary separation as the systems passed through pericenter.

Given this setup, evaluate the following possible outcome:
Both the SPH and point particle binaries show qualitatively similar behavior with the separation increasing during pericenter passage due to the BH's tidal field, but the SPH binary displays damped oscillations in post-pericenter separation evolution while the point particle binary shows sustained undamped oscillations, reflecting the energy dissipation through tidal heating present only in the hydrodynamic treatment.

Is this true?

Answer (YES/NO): NO